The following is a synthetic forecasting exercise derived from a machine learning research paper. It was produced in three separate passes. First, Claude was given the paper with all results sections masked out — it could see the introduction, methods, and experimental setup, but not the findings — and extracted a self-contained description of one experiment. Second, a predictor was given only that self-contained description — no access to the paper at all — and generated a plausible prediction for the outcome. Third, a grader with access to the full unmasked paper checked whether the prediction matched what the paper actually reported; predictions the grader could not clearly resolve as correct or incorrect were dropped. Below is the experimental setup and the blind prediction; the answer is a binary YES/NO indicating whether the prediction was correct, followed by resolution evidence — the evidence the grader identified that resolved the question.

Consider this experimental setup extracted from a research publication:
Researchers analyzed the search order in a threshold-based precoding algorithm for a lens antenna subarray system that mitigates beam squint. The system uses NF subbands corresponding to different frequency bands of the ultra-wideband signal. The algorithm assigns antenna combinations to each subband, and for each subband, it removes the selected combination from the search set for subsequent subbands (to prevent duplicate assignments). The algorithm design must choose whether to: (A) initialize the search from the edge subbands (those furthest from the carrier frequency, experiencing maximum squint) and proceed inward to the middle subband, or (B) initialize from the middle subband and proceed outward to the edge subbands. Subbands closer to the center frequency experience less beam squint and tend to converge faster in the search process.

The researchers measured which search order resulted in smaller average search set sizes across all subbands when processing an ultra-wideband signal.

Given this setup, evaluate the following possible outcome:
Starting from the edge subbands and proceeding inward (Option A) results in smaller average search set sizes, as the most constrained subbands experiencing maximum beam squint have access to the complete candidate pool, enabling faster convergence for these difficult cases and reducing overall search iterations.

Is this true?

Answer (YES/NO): NO